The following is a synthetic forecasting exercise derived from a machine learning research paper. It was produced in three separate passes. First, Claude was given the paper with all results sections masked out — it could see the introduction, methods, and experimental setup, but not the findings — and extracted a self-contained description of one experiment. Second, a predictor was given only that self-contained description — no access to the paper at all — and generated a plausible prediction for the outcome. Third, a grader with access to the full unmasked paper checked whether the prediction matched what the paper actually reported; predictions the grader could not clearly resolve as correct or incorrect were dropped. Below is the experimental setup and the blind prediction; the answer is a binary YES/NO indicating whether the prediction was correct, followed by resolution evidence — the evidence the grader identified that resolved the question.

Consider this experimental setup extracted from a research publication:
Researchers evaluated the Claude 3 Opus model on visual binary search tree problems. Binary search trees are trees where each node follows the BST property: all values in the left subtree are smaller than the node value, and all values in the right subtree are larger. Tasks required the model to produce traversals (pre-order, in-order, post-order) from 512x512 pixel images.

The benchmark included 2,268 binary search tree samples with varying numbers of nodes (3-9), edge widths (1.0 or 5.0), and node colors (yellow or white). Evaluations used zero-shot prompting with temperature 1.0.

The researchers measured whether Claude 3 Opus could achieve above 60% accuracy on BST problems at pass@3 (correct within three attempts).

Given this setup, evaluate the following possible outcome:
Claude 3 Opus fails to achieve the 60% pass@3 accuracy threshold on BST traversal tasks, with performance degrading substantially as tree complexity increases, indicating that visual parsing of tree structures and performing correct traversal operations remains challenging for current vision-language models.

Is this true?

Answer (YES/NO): NO